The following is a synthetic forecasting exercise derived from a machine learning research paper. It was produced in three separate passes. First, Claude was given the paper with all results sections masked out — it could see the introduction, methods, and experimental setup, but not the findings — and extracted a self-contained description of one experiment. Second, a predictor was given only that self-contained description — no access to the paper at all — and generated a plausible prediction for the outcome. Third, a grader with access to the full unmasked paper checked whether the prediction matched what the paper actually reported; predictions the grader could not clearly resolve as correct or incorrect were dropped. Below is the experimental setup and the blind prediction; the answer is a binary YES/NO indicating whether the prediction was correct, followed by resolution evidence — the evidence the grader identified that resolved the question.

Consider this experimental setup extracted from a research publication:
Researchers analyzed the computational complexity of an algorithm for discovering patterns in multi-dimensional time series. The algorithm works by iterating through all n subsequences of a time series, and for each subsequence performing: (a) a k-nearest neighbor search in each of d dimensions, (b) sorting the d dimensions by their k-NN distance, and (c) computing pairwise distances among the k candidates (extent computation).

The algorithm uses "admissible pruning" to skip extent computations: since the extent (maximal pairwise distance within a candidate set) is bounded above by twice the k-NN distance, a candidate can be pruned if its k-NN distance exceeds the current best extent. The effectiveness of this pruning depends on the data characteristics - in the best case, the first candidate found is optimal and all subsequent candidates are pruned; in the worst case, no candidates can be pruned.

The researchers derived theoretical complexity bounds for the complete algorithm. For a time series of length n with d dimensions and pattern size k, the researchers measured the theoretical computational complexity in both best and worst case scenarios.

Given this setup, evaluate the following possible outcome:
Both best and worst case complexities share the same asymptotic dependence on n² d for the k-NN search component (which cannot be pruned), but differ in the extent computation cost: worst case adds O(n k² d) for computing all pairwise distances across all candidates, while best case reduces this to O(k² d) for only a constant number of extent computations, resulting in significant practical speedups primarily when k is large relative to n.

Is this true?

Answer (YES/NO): YES